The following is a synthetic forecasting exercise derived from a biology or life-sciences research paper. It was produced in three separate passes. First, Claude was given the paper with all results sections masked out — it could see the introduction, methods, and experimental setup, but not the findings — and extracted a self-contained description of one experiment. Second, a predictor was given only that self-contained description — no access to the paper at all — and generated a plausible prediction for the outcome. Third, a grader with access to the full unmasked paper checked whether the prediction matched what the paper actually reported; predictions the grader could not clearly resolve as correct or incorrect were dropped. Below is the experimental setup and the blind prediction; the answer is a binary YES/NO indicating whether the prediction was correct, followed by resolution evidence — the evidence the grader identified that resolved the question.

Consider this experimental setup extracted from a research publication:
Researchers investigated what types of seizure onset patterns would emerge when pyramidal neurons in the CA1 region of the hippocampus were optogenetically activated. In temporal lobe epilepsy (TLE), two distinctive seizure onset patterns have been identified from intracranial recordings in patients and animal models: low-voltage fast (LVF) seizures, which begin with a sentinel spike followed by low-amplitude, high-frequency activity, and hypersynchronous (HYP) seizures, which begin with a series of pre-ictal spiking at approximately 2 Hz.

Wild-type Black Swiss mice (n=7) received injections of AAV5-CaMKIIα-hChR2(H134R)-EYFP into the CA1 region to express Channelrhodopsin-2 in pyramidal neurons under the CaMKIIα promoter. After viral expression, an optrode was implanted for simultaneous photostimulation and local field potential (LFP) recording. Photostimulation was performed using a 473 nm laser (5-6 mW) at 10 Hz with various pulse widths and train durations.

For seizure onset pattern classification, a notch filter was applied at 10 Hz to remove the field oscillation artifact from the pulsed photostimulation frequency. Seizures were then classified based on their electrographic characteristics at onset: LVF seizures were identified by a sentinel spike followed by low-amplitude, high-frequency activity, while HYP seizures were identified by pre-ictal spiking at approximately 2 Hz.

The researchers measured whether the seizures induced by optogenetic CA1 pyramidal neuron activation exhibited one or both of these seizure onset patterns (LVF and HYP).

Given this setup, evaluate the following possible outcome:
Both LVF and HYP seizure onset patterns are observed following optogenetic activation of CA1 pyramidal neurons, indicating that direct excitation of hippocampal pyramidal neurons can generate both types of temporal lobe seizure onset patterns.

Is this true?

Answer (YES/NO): YES